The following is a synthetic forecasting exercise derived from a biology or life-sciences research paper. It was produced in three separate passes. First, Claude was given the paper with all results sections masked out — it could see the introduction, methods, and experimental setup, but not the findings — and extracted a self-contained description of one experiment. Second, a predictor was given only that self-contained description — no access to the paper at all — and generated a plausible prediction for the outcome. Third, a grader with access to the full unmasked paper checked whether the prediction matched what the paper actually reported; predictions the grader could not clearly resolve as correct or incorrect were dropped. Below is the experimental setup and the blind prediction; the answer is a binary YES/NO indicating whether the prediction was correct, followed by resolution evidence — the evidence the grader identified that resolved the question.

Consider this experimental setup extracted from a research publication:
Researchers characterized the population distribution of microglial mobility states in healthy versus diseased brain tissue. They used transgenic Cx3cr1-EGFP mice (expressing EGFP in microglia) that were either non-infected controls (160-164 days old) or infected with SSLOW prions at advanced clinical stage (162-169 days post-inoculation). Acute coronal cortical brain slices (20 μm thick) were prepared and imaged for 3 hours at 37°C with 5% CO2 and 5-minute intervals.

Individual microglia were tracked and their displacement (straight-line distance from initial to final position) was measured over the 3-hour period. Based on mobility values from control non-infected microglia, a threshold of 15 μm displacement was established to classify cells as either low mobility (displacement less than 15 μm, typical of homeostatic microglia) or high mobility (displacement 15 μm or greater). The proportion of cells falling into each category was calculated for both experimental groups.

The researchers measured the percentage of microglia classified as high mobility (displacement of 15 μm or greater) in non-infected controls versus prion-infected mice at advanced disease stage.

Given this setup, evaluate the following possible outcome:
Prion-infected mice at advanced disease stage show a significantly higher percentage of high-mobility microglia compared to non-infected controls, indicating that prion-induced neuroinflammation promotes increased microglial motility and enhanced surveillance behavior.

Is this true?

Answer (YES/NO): YES